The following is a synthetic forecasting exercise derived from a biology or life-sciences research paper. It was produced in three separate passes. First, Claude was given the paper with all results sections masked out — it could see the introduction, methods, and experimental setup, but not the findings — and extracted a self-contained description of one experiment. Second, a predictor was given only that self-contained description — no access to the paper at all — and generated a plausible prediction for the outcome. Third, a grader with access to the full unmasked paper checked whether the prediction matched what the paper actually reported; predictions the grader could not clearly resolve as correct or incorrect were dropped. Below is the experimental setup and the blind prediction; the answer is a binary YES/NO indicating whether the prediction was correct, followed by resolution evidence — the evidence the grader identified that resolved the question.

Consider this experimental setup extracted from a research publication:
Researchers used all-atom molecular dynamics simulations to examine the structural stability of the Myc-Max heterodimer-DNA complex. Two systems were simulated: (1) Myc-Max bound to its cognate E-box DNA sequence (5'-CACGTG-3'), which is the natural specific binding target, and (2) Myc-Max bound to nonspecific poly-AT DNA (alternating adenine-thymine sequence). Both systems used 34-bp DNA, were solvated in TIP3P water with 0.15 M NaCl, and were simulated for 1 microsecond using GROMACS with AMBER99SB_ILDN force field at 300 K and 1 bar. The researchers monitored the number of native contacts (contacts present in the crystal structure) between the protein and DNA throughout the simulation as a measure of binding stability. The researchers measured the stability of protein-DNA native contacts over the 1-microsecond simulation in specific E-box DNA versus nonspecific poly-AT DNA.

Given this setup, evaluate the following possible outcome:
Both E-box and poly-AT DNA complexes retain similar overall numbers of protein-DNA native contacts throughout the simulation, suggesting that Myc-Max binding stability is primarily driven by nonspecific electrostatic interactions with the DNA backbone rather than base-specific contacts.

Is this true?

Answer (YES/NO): NO